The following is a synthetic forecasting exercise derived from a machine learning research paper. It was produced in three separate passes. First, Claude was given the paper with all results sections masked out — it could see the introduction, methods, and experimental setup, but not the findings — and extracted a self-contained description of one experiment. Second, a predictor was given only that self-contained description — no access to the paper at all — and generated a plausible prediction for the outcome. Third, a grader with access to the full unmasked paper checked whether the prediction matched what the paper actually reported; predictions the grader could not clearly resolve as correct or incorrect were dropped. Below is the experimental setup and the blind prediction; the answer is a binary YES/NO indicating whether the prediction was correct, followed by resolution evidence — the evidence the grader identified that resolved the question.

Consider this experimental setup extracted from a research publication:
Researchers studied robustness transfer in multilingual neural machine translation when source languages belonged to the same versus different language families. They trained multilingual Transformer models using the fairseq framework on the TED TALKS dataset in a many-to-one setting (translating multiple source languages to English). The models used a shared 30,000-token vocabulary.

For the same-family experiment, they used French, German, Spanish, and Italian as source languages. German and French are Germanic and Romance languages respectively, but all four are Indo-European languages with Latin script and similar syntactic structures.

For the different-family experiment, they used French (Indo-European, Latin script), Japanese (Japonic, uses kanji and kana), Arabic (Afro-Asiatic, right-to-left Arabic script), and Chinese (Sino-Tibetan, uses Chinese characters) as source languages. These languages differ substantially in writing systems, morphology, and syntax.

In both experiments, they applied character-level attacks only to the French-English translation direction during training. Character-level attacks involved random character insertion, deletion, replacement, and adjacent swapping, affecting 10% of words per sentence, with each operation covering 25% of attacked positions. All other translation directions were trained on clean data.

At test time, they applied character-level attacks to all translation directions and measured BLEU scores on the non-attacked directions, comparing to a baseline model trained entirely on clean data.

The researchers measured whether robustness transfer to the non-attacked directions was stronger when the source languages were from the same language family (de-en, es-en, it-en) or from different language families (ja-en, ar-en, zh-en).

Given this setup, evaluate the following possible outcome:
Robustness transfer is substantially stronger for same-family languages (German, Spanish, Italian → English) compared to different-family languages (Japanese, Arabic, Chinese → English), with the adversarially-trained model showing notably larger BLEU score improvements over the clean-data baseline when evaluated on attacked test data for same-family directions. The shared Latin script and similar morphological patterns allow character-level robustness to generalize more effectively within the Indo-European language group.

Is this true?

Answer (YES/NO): YES